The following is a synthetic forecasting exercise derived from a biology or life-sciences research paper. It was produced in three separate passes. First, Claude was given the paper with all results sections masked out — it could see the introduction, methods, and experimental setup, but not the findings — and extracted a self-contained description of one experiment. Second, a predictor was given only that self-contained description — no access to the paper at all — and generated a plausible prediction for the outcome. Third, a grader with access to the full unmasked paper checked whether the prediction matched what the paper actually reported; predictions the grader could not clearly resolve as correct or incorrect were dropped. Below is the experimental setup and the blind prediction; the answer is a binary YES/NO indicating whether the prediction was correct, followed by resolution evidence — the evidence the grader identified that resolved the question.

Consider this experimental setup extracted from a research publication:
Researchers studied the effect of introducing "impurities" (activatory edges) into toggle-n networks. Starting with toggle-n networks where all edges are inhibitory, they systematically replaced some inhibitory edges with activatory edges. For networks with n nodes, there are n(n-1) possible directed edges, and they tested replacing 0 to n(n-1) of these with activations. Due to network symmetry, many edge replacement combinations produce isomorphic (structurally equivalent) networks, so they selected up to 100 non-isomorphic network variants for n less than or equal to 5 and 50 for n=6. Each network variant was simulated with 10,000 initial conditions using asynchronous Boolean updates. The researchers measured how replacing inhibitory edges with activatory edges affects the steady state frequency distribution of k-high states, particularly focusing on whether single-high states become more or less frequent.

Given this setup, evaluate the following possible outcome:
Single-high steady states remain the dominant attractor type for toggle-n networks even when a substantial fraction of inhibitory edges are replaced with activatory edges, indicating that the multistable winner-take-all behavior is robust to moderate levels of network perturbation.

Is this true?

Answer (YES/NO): NO